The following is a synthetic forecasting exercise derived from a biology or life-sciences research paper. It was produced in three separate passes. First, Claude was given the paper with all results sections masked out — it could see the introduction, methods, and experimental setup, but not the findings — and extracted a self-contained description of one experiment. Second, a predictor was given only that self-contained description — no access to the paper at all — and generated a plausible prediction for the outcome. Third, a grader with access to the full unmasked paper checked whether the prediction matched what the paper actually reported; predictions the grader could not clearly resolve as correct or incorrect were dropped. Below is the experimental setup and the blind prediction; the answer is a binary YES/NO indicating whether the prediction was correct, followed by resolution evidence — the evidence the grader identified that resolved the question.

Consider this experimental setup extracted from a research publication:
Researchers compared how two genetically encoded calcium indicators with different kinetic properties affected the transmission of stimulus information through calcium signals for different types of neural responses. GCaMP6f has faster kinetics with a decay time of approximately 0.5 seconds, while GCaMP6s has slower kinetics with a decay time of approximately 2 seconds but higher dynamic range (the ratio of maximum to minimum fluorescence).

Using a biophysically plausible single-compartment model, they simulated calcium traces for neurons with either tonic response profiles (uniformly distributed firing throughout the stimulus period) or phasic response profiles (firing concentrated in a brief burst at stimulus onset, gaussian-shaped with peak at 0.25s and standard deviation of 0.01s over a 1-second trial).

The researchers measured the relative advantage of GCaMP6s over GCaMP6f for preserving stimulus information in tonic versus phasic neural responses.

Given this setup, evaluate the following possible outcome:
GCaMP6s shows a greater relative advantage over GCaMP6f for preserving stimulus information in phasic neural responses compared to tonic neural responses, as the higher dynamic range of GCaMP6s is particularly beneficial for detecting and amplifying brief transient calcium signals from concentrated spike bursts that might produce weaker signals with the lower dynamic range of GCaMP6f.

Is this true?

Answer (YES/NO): YES